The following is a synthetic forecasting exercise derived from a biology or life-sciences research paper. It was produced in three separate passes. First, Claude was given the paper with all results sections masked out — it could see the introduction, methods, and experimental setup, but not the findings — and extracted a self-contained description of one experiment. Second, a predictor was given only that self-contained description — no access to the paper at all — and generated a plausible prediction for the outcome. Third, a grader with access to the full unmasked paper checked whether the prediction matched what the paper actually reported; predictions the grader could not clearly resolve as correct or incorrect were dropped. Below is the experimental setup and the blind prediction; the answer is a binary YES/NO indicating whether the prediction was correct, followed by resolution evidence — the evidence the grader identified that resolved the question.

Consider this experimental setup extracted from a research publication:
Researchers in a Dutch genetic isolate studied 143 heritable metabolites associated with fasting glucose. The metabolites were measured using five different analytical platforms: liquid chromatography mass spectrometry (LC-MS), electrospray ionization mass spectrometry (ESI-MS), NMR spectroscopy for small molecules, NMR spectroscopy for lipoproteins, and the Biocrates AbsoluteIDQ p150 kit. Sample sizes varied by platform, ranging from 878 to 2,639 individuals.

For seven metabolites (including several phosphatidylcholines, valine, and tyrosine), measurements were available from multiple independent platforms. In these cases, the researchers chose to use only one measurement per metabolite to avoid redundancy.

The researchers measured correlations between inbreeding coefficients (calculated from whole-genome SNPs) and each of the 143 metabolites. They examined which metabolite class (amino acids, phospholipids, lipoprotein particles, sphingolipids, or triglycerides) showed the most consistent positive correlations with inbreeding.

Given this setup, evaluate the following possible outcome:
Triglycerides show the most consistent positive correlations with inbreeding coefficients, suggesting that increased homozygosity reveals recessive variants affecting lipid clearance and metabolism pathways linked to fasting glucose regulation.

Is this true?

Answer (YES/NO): NO